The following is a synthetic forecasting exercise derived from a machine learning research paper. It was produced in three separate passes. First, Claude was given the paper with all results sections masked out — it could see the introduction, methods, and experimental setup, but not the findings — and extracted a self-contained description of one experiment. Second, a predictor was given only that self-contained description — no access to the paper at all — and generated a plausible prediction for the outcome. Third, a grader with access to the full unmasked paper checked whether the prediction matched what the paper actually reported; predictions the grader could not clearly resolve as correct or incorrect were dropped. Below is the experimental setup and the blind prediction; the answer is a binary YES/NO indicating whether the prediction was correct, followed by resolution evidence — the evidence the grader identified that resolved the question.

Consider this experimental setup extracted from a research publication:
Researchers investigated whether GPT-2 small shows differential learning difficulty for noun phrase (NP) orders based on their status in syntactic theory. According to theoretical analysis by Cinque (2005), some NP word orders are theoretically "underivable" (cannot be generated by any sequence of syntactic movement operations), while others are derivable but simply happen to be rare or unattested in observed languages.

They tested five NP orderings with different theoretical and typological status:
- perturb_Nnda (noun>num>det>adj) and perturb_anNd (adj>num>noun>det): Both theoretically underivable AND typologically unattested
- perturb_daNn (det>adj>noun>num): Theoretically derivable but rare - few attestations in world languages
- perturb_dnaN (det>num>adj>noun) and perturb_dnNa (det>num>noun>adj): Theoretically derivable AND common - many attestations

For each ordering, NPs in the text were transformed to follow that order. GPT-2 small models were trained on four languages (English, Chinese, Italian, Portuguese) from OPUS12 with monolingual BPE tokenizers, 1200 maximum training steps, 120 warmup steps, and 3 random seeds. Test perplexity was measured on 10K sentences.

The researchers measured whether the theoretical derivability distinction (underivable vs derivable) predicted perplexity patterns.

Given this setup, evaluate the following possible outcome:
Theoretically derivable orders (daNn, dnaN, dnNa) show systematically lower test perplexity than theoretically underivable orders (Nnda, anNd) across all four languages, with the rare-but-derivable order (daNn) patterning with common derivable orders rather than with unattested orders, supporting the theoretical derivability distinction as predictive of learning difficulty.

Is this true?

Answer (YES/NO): NO